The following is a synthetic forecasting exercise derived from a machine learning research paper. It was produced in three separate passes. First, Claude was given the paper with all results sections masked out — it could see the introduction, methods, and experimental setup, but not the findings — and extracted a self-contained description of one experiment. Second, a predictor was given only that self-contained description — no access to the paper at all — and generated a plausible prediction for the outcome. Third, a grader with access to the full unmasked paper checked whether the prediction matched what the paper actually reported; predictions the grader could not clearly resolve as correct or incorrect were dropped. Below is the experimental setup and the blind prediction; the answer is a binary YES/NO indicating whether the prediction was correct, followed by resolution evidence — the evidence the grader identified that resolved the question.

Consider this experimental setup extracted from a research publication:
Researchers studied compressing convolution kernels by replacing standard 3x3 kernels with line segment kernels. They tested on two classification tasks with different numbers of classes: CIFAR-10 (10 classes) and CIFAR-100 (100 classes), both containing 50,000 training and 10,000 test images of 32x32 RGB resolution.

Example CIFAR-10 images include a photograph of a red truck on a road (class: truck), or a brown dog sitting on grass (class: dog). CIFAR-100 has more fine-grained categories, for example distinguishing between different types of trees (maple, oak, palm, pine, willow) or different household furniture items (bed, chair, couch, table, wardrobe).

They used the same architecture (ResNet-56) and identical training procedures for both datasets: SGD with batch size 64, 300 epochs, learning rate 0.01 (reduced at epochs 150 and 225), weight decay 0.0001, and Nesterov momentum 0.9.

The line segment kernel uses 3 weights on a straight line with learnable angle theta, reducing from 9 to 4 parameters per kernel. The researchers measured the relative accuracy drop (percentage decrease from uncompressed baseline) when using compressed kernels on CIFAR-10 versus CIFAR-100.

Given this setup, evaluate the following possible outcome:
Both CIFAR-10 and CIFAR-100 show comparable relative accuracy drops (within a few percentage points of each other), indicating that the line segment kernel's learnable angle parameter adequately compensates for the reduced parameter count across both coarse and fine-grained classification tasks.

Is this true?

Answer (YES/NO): NO